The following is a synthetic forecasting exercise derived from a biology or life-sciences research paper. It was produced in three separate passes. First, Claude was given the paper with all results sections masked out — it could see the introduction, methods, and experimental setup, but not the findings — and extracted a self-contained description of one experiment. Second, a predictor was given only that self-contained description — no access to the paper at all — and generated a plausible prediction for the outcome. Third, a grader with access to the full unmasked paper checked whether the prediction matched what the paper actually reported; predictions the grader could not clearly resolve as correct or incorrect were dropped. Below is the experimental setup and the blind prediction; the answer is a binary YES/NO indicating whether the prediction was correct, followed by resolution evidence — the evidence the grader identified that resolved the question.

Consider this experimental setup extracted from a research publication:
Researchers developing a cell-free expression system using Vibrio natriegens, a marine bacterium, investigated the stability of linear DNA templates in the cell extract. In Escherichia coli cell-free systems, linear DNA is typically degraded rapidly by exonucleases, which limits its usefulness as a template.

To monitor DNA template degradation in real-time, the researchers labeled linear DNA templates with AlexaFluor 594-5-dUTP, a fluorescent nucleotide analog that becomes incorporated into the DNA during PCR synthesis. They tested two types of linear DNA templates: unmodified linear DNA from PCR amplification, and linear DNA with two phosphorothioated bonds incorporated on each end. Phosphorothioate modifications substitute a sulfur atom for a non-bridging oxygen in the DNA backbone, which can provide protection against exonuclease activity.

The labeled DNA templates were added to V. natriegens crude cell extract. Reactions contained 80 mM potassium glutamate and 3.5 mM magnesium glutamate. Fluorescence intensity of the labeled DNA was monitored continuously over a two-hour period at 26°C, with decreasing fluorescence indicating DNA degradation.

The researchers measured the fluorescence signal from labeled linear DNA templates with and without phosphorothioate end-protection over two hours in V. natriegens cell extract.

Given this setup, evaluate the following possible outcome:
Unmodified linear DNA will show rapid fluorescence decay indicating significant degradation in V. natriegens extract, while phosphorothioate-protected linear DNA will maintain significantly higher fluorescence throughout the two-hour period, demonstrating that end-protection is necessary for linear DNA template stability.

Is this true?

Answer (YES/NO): NO